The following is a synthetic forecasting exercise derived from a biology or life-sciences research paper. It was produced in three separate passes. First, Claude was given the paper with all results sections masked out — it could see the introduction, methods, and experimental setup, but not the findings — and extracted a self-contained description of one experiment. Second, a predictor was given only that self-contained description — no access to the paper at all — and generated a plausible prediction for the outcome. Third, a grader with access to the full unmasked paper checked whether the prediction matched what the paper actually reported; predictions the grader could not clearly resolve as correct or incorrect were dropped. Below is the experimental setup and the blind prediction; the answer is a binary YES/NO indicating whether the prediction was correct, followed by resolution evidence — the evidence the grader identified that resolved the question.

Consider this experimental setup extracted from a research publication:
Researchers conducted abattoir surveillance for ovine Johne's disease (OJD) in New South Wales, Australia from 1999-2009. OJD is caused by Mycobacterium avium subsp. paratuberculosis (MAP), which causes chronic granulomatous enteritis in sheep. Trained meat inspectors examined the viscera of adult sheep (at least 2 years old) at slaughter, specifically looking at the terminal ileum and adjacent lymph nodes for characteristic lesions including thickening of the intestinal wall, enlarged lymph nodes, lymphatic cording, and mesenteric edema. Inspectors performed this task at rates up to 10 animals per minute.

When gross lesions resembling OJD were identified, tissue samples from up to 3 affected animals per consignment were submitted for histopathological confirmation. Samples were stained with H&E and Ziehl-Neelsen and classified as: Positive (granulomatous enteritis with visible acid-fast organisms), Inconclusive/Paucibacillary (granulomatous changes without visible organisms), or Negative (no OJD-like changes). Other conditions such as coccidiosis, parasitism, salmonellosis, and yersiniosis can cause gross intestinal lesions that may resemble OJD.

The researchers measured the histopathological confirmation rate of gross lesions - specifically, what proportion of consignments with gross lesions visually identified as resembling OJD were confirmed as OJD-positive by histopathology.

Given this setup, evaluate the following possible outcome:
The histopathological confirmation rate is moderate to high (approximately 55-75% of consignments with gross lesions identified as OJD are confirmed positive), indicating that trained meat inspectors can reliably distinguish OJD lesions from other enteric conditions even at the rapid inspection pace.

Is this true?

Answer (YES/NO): NO